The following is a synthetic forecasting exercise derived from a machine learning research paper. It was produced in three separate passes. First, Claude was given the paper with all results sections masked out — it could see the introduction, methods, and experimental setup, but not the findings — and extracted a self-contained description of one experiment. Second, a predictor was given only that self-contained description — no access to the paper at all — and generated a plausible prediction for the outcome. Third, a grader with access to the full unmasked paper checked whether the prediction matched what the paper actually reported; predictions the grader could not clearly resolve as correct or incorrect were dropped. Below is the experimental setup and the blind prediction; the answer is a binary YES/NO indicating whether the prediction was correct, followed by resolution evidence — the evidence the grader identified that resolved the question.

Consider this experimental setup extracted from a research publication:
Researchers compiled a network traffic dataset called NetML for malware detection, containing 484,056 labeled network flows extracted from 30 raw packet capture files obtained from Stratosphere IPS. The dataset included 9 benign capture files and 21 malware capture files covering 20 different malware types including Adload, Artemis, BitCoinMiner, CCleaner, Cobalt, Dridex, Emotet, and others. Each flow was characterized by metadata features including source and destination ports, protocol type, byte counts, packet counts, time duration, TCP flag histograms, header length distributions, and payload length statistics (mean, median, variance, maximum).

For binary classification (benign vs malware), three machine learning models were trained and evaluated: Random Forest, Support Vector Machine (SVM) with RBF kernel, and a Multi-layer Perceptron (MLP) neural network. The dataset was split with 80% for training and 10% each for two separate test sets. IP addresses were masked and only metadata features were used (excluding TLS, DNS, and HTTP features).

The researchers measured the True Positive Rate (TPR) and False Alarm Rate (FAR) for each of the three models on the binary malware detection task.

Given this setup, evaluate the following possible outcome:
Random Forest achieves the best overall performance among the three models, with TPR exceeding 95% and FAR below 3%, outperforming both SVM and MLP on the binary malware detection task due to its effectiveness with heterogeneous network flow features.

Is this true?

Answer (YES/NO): YES